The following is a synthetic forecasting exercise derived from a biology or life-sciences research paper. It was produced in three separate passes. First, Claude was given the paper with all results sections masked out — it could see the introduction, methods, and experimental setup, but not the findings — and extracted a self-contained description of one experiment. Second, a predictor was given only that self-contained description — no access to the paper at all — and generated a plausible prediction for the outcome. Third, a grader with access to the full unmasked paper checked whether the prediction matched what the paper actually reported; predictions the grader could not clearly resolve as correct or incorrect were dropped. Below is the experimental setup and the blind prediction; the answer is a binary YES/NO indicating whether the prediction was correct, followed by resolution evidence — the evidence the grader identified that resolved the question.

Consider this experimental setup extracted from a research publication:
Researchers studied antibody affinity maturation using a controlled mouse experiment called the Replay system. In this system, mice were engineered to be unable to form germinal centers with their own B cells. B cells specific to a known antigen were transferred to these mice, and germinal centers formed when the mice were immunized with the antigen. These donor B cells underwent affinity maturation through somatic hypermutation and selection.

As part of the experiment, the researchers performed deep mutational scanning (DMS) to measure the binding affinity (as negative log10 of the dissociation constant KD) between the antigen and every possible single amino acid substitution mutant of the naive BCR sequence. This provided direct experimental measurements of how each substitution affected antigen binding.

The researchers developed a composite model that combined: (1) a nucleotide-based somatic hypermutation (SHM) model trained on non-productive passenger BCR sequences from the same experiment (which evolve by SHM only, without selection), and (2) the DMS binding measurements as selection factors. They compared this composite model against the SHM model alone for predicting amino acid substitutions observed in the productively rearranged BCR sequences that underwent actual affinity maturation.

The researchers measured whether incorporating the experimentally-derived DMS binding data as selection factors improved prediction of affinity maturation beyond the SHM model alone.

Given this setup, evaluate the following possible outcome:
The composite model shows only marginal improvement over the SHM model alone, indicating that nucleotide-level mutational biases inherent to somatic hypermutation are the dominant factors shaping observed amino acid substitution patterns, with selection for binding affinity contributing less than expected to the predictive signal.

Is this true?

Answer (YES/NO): YES